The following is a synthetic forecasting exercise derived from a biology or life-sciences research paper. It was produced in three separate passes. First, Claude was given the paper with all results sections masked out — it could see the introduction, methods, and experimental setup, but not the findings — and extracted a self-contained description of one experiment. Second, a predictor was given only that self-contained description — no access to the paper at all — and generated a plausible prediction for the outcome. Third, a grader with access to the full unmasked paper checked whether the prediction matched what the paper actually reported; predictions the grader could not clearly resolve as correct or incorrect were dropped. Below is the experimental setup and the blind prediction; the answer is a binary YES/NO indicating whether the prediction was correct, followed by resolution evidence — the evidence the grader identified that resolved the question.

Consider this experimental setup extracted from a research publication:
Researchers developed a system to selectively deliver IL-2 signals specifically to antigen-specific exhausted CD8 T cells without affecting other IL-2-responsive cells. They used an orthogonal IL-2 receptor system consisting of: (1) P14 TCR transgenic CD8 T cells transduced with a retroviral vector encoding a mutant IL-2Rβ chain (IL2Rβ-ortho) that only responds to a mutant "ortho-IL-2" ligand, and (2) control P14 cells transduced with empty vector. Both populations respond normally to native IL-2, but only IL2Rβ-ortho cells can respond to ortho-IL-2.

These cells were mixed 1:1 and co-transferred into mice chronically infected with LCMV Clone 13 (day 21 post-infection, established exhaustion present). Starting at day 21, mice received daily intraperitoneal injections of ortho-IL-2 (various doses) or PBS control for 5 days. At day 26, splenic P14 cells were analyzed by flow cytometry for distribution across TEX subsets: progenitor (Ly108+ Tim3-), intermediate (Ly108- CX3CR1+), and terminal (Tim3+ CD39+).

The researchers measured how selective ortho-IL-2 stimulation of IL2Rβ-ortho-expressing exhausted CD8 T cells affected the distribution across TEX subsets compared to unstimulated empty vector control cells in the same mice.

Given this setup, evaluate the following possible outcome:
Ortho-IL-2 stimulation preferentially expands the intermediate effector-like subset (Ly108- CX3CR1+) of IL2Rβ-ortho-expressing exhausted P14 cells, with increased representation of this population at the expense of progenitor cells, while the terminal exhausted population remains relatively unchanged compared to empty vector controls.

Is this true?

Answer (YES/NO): NO